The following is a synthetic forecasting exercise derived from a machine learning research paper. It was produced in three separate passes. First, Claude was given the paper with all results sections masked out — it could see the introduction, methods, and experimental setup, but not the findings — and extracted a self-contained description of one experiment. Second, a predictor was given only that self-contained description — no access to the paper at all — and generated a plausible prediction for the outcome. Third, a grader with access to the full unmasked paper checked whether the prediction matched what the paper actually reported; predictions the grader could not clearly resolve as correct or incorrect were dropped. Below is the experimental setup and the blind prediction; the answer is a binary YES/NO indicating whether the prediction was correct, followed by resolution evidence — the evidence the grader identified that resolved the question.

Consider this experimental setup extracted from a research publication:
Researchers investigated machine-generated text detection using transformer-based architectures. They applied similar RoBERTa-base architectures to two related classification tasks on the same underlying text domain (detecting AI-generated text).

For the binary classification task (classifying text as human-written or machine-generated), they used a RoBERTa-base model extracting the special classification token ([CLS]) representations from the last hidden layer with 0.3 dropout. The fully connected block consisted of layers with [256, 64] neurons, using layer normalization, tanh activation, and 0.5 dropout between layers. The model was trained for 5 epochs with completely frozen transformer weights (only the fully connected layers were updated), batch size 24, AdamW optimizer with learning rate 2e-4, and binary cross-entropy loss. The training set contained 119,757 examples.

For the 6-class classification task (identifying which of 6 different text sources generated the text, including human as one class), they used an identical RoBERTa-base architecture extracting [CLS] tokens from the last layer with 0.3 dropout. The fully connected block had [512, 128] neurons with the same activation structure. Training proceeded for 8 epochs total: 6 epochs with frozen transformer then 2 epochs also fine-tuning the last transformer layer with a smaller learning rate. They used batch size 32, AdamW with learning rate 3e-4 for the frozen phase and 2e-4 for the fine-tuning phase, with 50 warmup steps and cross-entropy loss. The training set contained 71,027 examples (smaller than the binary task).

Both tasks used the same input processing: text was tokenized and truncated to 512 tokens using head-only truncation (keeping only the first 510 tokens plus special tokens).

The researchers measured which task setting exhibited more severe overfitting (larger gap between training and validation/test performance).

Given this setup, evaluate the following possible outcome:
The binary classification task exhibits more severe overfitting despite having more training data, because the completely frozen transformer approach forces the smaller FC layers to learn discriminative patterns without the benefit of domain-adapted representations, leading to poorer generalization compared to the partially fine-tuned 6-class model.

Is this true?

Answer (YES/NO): YES